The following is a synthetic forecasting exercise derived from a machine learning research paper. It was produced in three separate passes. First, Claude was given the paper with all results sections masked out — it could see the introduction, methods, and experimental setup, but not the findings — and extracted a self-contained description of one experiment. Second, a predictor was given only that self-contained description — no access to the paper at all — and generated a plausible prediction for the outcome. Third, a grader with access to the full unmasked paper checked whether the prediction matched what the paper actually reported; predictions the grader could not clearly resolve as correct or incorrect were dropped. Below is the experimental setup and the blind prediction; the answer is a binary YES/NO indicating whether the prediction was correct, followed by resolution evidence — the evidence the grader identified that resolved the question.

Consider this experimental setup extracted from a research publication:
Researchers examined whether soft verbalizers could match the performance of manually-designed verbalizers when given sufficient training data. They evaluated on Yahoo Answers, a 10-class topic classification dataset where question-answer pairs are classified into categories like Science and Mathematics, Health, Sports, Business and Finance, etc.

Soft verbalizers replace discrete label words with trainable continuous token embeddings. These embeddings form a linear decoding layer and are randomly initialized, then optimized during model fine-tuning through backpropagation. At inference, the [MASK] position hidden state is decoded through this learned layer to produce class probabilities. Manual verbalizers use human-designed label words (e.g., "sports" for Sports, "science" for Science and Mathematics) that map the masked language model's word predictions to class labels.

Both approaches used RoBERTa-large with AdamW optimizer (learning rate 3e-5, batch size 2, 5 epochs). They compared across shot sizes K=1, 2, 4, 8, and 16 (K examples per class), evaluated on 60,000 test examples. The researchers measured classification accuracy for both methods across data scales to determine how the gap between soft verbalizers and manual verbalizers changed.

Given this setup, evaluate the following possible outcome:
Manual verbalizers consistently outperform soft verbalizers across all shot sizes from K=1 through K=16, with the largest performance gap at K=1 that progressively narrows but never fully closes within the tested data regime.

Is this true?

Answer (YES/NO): NO